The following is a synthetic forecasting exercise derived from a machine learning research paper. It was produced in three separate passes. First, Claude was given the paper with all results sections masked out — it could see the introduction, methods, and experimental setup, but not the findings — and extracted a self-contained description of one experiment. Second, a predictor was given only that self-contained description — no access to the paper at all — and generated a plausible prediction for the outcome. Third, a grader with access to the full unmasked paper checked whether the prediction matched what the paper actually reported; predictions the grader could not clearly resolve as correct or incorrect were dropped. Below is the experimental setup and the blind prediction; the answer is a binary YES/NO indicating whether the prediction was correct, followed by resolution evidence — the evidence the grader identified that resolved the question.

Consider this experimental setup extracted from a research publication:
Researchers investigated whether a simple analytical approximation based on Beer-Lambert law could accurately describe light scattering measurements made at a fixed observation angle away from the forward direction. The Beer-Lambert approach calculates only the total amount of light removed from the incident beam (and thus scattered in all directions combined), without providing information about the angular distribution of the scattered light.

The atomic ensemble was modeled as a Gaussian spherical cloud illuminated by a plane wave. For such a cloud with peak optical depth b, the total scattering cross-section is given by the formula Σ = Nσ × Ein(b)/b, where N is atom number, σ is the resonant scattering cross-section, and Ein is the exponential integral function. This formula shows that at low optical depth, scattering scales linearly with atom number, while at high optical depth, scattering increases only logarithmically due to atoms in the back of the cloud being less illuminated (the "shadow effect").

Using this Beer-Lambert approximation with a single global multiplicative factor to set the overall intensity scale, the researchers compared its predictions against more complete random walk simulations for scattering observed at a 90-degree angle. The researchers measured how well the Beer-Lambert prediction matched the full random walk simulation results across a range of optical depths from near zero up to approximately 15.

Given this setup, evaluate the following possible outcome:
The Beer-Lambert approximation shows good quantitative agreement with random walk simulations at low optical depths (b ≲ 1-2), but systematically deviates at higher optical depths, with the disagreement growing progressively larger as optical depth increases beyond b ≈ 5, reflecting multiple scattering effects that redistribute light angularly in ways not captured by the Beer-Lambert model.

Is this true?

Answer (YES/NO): NO